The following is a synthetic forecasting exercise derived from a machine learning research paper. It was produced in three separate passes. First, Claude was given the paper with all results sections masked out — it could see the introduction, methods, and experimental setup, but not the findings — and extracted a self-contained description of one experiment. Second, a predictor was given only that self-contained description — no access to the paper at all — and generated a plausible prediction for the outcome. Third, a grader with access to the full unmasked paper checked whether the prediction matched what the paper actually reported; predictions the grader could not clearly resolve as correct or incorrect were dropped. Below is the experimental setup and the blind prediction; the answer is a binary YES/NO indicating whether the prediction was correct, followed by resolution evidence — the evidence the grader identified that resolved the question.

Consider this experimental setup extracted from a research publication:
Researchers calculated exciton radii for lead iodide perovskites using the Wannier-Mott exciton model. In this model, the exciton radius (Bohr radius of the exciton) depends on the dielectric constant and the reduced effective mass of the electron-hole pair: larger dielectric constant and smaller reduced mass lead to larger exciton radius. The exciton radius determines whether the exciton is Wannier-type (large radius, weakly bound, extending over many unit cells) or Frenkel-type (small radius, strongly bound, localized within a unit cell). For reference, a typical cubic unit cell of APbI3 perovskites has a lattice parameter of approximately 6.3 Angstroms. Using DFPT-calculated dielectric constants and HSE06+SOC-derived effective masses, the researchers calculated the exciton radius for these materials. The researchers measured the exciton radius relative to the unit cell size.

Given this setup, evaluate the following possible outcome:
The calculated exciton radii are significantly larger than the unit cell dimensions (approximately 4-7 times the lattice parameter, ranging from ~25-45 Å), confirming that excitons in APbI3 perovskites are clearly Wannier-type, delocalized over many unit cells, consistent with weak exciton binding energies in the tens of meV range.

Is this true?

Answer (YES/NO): NO